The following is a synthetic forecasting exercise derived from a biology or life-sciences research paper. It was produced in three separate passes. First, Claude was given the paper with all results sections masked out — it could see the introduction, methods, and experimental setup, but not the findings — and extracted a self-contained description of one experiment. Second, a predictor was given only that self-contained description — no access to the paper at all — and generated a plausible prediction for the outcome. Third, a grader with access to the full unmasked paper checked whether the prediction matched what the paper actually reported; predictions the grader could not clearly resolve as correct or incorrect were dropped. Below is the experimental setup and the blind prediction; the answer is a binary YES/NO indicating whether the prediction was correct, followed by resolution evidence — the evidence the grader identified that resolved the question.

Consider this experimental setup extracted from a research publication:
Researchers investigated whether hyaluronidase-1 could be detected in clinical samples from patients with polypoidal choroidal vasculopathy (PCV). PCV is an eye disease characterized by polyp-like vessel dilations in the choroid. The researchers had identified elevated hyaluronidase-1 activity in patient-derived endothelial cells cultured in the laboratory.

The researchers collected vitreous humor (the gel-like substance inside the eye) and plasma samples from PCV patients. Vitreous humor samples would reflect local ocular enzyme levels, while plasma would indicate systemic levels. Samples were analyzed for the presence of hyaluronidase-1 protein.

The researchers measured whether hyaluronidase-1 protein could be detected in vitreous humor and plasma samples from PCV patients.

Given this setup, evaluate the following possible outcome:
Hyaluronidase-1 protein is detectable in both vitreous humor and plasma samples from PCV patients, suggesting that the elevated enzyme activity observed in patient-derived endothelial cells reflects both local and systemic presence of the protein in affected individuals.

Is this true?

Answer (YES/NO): YES